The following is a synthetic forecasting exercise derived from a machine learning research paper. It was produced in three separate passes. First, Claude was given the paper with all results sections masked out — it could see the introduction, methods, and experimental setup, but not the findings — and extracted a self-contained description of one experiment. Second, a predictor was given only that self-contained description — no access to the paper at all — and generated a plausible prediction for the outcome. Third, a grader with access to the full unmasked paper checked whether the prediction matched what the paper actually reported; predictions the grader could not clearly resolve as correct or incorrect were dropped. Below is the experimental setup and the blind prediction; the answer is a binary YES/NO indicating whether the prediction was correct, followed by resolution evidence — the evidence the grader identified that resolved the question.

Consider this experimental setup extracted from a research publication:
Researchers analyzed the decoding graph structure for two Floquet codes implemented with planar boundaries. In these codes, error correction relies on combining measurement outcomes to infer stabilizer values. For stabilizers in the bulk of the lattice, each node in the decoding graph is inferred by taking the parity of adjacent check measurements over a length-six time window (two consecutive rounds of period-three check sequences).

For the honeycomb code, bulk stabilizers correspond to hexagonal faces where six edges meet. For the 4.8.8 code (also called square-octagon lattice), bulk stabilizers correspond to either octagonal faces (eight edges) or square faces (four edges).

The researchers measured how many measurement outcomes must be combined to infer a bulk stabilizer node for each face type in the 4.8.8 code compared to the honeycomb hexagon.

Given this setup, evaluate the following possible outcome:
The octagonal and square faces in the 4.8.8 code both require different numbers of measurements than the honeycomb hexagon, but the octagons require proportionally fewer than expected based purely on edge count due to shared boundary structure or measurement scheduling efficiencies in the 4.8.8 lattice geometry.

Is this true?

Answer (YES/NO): NO